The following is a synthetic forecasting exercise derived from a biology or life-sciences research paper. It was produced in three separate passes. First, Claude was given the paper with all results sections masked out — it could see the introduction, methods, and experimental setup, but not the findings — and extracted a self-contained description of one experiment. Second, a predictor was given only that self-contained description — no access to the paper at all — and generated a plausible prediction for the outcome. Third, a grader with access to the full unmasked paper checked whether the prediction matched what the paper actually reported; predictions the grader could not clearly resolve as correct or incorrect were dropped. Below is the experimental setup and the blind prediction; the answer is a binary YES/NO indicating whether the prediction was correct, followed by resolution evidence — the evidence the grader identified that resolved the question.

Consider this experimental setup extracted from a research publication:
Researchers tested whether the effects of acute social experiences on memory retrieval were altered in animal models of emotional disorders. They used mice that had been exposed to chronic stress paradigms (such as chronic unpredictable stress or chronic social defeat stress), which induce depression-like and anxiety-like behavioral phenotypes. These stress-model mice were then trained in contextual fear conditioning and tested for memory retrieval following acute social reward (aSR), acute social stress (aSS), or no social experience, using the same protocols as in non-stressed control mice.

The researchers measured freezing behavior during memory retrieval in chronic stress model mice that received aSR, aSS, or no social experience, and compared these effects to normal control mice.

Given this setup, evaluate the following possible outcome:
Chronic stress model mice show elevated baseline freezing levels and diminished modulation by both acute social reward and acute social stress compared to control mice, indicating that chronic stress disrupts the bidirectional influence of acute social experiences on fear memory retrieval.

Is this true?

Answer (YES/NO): NO